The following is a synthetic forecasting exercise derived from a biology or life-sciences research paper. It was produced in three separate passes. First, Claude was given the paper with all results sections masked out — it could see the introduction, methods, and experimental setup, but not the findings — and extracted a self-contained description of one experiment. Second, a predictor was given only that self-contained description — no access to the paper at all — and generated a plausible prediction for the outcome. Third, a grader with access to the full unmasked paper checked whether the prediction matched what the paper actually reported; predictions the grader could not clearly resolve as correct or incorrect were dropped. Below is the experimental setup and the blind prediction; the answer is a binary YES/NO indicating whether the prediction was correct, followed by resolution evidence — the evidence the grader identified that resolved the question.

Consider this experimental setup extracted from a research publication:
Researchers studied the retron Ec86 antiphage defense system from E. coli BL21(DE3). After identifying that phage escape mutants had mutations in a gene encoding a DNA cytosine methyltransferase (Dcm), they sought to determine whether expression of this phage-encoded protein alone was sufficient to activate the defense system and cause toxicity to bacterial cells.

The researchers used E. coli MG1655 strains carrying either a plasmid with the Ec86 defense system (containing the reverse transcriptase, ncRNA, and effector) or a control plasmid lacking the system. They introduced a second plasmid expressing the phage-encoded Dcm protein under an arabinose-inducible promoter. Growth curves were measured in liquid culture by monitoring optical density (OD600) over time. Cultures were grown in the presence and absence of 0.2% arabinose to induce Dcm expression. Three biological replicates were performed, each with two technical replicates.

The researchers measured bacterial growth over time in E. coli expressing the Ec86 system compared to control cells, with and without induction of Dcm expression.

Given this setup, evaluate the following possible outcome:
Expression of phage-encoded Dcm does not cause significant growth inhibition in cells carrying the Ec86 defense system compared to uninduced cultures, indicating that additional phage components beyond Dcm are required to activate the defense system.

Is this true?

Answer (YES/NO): NO